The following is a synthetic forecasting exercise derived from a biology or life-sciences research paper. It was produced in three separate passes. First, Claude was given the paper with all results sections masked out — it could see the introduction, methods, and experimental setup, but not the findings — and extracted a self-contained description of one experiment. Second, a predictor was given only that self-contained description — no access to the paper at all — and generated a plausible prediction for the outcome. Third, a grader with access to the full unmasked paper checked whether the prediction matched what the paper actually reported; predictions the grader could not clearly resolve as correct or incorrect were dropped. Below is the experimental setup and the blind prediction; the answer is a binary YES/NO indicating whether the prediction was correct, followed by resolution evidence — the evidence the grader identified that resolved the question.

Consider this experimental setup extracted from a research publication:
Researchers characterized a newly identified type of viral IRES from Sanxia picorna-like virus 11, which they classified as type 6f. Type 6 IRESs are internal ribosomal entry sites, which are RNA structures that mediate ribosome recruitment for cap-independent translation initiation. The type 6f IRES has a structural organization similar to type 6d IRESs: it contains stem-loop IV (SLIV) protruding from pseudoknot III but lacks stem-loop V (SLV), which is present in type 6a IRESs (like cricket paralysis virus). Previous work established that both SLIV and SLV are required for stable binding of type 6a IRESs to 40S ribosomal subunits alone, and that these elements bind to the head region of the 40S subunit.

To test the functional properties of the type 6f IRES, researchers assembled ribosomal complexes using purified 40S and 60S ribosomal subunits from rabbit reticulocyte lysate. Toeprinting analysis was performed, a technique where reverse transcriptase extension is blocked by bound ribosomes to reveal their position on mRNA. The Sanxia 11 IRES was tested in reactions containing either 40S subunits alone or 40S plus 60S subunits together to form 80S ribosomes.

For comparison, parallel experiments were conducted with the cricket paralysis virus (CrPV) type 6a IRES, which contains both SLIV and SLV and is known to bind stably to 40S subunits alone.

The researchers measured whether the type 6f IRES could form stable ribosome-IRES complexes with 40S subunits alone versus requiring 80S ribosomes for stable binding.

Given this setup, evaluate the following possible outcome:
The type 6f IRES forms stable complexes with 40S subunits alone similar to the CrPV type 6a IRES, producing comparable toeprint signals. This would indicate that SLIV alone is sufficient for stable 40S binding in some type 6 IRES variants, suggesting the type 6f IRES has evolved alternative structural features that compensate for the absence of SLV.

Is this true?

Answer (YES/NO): NO